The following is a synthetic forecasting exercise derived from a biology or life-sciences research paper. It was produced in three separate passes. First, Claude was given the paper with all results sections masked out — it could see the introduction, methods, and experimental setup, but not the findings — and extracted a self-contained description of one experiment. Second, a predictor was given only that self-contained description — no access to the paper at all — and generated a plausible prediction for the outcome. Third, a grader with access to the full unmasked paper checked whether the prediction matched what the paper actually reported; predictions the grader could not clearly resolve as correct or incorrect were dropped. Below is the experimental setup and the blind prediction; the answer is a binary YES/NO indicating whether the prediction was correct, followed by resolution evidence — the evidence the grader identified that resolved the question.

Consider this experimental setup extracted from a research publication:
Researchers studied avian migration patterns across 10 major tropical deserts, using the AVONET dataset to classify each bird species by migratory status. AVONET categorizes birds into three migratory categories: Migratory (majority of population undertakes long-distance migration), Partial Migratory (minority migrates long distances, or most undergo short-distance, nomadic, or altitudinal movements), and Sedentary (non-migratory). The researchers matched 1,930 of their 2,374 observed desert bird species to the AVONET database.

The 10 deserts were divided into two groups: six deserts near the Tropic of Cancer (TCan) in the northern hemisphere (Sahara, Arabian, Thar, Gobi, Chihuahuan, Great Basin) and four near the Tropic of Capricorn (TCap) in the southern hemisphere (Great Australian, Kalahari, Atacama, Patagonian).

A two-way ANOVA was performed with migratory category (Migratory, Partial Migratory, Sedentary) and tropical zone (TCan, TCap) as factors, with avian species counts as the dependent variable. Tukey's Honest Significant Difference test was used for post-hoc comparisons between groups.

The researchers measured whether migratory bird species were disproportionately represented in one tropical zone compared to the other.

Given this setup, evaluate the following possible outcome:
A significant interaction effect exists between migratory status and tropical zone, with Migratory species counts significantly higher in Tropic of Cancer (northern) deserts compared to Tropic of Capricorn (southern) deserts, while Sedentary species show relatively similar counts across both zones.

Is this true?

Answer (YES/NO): NO